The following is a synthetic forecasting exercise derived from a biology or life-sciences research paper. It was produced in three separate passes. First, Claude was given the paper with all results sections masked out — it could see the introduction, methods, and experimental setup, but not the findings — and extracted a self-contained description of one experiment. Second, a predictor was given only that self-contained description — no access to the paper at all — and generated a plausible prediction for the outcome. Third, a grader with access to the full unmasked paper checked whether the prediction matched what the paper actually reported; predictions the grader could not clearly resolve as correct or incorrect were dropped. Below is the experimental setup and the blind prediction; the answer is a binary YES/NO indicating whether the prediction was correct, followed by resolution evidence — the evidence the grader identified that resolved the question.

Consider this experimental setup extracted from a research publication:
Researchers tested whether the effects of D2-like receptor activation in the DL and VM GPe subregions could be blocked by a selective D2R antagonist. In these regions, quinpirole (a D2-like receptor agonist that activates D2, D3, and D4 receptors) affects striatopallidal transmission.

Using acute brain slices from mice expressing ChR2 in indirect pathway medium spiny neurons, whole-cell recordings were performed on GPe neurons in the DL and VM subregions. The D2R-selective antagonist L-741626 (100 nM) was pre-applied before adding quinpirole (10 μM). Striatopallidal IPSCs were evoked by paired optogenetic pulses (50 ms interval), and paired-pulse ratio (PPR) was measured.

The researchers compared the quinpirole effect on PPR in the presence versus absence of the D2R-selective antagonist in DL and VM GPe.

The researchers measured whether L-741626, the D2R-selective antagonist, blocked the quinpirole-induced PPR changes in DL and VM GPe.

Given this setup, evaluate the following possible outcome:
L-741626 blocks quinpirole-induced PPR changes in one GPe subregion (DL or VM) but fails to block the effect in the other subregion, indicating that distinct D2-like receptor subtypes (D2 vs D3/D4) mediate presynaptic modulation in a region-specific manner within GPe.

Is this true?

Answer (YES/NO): NO